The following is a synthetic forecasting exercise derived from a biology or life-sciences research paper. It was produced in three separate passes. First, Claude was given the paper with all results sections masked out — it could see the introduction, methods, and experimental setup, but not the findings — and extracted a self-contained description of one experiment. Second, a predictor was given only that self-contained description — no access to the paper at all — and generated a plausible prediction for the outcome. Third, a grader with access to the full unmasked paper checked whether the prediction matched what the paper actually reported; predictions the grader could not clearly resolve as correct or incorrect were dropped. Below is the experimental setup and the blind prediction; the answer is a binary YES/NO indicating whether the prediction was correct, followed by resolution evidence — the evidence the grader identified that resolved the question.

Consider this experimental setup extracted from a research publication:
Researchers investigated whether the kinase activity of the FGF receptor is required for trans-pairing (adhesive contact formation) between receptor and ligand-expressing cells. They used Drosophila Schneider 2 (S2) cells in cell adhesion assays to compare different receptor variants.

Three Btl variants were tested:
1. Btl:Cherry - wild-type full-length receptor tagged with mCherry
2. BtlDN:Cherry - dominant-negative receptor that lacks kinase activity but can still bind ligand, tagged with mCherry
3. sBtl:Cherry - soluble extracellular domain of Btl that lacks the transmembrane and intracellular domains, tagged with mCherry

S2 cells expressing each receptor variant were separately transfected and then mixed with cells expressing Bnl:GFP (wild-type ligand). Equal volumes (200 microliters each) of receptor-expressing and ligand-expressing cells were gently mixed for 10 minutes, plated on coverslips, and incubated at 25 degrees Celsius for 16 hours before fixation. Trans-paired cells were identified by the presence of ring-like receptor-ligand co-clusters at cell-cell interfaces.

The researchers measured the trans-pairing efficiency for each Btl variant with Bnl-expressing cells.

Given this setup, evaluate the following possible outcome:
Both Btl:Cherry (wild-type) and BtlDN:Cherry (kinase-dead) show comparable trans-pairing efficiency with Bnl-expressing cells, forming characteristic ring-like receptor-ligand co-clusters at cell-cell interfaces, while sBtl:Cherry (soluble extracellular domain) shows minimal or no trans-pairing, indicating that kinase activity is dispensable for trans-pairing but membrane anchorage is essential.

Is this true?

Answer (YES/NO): YES